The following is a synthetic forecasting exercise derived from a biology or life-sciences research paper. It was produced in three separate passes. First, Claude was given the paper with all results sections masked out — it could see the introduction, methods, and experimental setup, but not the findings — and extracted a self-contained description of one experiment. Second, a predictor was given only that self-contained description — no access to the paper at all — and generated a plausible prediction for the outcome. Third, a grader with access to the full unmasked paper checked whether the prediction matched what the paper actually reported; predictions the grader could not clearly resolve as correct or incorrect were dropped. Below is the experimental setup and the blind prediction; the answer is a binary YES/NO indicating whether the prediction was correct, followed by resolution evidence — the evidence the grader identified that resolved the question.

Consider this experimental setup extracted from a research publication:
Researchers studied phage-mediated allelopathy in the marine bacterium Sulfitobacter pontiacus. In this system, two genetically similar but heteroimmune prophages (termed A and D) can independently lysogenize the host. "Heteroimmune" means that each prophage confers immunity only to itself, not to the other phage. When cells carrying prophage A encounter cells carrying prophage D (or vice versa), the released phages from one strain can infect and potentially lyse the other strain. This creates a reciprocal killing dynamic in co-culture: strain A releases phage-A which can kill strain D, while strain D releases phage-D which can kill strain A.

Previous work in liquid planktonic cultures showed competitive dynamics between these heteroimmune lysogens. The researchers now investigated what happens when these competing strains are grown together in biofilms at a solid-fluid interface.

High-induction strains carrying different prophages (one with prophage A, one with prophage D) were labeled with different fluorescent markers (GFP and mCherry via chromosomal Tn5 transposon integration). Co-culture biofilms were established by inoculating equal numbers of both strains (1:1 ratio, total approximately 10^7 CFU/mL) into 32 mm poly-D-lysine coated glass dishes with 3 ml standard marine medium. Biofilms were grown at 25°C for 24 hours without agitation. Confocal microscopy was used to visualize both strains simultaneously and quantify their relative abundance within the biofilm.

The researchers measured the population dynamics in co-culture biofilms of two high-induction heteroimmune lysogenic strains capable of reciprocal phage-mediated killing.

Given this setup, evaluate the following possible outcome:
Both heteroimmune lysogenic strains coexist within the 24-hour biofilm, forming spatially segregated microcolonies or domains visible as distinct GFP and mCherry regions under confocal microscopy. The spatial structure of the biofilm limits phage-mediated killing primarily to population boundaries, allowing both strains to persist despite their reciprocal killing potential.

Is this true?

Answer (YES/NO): NO